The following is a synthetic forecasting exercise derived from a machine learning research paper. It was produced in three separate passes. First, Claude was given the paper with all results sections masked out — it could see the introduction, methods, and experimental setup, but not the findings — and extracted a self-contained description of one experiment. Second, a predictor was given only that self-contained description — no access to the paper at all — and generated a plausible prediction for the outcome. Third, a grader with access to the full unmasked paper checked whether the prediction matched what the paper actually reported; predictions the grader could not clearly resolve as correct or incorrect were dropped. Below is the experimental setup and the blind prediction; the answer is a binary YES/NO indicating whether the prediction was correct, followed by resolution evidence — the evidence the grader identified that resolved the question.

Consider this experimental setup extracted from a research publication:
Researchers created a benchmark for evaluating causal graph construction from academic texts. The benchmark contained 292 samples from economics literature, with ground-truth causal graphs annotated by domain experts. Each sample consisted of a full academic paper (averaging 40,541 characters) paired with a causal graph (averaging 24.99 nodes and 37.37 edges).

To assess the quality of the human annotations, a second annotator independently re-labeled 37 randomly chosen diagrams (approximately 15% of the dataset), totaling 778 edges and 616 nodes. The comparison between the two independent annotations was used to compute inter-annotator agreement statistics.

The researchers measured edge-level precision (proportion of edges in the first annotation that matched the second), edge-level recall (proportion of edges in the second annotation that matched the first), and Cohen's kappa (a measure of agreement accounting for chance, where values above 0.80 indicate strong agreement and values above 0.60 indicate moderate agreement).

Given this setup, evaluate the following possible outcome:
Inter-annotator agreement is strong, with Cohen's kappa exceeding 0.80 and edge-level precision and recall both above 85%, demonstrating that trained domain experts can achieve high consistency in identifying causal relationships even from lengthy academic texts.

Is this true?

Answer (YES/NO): YES